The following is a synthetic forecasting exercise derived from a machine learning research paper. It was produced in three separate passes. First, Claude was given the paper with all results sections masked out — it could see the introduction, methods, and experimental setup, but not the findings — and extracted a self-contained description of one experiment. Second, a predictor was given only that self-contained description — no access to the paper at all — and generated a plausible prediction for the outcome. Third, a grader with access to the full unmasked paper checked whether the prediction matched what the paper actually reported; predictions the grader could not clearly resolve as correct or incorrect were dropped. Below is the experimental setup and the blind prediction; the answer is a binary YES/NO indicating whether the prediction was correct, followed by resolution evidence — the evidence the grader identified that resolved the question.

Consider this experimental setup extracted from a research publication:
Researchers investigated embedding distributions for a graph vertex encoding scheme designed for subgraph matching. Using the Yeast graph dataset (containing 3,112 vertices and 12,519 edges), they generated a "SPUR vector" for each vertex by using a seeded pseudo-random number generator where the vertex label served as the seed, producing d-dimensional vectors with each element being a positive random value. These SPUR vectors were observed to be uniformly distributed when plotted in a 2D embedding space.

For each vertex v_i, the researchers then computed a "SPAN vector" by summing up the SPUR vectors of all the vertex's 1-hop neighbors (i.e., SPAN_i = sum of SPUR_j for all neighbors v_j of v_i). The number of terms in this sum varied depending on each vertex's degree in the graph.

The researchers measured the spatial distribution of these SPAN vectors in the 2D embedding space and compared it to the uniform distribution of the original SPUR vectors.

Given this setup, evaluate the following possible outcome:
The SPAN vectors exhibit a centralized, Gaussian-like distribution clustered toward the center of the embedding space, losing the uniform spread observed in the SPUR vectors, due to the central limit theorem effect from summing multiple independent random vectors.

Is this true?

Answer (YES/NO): NO